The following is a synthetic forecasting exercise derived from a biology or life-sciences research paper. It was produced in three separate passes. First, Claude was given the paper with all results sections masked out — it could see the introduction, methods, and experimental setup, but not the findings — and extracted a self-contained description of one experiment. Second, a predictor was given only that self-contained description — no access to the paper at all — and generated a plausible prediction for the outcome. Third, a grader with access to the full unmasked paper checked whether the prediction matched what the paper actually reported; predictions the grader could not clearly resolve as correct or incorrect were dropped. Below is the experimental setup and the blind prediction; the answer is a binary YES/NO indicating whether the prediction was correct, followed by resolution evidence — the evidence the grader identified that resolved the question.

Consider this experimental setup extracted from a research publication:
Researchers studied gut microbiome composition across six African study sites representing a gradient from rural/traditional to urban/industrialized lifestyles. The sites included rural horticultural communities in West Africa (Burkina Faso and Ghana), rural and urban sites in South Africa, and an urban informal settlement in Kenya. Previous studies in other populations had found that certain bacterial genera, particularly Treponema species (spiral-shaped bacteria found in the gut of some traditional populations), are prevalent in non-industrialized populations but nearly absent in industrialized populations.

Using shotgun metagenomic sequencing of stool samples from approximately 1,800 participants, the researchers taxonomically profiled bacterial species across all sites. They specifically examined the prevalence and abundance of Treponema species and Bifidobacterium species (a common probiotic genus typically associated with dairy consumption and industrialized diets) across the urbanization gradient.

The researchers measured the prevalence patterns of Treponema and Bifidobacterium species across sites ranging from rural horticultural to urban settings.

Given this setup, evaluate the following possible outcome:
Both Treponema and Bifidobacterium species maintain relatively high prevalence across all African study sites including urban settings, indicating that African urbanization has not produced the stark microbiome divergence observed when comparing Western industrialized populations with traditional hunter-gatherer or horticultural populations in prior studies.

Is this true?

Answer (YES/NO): NO